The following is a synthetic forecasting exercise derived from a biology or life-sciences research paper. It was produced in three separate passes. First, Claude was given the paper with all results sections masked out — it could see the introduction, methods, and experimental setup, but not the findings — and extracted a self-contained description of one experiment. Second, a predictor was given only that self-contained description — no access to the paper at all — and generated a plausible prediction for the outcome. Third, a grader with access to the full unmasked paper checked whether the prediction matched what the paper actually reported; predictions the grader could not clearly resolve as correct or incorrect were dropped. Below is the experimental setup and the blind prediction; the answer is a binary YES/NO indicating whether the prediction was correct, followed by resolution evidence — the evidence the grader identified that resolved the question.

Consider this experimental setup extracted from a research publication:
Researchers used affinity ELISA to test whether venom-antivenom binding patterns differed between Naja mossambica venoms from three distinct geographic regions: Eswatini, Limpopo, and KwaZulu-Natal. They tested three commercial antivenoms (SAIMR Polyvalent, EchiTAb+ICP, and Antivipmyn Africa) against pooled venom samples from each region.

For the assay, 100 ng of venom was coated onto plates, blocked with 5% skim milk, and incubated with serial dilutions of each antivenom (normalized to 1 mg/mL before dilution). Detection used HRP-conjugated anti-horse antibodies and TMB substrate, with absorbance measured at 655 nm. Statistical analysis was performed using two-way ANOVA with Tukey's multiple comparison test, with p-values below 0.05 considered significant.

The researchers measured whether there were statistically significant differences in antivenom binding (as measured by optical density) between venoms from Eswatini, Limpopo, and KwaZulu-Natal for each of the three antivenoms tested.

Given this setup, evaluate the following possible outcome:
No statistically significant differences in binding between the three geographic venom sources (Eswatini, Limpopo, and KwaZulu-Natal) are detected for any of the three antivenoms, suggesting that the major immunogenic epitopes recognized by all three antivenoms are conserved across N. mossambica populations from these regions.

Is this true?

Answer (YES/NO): YES